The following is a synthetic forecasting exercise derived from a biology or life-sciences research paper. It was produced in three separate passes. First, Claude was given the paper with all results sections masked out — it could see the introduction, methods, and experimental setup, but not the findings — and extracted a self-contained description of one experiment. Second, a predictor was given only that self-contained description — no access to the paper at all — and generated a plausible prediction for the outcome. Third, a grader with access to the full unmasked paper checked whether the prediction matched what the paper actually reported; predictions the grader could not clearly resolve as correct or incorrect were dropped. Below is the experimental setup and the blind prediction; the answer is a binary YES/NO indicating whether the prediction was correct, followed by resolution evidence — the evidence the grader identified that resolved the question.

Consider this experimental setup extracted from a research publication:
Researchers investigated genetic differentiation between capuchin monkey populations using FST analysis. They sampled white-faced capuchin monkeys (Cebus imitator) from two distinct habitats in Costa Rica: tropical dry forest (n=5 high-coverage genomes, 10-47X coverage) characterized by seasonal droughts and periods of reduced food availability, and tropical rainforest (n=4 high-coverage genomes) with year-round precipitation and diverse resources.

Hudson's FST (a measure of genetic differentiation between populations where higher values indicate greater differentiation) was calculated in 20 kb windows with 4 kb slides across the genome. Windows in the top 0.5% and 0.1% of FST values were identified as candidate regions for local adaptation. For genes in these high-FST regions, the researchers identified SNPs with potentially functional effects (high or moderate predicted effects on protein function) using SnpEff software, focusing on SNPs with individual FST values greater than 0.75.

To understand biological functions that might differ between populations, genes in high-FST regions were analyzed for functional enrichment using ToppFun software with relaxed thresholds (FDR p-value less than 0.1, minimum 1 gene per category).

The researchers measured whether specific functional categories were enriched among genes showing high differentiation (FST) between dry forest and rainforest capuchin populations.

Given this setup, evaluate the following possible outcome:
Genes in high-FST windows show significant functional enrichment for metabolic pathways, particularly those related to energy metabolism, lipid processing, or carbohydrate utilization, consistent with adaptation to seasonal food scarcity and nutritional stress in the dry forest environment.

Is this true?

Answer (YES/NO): NO